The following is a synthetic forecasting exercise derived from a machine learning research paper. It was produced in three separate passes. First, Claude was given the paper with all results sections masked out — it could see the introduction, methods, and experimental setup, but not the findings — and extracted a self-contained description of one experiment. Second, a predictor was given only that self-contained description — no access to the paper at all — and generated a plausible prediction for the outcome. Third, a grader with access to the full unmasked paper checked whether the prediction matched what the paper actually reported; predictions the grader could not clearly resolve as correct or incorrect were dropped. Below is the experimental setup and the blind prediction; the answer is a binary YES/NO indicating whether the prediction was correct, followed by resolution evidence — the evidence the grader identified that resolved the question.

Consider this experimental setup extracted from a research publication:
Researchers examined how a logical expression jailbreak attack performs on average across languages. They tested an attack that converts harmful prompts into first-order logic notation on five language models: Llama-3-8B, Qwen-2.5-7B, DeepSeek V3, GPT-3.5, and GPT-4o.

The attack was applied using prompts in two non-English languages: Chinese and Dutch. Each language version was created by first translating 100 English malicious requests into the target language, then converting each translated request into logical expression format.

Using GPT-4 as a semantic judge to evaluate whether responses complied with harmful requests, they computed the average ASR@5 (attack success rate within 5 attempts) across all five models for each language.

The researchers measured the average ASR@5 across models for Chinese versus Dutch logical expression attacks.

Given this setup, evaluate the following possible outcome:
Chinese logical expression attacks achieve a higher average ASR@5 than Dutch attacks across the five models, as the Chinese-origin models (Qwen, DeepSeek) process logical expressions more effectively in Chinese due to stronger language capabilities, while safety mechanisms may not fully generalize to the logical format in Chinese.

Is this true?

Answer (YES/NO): NO